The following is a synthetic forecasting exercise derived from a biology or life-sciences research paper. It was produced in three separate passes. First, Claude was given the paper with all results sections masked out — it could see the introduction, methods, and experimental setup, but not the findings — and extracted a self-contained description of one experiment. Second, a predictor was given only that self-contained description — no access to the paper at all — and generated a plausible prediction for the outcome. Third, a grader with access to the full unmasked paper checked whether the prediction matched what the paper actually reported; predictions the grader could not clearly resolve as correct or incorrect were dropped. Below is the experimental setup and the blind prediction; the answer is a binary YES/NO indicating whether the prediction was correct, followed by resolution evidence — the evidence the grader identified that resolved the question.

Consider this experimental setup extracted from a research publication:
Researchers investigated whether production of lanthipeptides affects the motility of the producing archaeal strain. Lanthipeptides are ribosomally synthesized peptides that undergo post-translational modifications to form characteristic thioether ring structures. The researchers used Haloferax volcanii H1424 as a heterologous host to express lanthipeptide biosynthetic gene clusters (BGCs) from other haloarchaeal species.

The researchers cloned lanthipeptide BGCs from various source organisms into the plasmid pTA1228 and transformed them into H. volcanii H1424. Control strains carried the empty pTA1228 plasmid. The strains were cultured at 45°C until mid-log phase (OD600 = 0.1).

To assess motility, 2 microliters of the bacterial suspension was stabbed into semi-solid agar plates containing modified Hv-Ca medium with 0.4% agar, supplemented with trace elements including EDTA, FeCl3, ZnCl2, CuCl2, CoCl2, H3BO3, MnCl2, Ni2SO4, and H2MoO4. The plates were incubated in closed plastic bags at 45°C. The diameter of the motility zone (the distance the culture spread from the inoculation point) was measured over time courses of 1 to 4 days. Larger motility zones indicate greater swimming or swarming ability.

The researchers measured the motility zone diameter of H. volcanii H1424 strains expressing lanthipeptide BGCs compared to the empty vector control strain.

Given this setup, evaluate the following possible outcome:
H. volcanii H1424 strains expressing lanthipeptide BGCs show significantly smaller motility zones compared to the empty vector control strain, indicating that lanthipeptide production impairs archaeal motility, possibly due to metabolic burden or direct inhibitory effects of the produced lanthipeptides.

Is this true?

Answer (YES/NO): NO